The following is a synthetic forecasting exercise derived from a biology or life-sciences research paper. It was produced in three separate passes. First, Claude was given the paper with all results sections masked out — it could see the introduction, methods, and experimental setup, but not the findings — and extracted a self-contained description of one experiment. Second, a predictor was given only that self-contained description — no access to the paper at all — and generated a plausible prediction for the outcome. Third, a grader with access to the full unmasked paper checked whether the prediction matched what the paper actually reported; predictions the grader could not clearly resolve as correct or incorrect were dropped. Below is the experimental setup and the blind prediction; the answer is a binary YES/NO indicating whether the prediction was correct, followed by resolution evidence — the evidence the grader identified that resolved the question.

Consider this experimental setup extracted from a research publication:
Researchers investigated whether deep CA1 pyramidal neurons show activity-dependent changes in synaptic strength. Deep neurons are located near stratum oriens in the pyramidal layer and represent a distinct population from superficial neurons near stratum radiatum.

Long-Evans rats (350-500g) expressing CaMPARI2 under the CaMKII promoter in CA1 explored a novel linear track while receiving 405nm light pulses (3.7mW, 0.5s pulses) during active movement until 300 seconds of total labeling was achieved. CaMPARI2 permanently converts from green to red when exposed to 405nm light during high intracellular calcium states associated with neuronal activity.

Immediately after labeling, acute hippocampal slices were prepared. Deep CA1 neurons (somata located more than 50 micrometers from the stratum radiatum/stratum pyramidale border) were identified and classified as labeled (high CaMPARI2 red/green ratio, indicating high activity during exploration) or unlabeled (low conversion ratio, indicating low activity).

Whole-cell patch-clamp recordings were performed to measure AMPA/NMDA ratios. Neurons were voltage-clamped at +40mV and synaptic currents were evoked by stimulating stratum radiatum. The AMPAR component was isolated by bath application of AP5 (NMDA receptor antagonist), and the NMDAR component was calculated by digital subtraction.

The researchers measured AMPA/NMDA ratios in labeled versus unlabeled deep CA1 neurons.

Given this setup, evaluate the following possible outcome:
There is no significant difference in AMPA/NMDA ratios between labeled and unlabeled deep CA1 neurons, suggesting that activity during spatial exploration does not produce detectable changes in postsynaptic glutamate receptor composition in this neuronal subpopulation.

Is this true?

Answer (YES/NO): NO